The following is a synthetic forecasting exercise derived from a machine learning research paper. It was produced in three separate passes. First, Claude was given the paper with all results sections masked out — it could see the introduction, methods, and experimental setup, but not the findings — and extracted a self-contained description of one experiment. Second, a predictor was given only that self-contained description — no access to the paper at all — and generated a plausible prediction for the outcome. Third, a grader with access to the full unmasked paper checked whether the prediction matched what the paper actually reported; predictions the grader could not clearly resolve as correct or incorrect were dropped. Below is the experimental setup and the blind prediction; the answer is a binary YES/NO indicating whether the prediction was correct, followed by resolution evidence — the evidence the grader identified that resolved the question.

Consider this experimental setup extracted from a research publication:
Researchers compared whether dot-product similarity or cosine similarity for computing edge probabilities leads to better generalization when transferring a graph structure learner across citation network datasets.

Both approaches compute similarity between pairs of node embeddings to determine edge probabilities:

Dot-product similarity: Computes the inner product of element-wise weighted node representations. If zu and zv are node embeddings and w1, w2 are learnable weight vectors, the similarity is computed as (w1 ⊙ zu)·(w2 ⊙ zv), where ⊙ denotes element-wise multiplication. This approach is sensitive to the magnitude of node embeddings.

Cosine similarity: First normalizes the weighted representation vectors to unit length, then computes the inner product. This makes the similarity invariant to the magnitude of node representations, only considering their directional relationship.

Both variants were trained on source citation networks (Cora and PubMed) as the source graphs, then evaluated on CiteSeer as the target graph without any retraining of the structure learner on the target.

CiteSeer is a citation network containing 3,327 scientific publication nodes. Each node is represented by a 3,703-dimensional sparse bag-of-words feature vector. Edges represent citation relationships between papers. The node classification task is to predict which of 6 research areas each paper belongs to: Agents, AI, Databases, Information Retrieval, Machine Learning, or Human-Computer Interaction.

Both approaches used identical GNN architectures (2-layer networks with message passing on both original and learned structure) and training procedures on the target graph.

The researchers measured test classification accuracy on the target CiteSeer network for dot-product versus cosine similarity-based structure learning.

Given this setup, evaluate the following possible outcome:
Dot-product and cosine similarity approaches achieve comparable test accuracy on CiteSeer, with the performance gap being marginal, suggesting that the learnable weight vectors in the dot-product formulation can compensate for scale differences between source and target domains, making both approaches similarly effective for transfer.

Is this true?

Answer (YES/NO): YES